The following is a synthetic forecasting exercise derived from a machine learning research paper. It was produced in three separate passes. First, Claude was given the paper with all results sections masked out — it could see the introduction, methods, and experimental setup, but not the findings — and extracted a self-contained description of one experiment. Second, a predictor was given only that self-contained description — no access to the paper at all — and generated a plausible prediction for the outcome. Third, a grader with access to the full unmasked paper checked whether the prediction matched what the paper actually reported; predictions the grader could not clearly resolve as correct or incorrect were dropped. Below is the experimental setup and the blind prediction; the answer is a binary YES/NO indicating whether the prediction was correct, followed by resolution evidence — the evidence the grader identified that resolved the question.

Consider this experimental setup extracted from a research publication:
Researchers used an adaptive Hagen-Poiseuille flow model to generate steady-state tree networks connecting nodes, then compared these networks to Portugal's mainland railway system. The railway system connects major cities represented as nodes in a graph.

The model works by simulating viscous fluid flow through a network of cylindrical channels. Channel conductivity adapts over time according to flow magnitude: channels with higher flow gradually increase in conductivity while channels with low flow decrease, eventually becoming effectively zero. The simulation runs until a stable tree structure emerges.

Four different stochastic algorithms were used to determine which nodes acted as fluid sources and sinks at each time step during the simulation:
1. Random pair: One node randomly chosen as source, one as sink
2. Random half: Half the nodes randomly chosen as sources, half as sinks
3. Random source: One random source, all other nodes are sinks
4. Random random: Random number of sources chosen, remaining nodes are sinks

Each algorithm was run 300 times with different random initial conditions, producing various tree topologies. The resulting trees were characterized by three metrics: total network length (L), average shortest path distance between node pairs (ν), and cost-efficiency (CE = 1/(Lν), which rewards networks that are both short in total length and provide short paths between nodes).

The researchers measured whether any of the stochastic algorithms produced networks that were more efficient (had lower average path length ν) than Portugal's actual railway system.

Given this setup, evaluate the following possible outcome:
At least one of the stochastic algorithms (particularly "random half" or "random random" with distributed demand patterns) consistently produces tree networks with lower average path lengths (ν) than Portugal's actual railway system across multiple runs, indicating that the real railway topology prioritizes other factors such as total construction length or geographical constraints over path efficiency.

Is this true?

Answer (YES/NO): NO